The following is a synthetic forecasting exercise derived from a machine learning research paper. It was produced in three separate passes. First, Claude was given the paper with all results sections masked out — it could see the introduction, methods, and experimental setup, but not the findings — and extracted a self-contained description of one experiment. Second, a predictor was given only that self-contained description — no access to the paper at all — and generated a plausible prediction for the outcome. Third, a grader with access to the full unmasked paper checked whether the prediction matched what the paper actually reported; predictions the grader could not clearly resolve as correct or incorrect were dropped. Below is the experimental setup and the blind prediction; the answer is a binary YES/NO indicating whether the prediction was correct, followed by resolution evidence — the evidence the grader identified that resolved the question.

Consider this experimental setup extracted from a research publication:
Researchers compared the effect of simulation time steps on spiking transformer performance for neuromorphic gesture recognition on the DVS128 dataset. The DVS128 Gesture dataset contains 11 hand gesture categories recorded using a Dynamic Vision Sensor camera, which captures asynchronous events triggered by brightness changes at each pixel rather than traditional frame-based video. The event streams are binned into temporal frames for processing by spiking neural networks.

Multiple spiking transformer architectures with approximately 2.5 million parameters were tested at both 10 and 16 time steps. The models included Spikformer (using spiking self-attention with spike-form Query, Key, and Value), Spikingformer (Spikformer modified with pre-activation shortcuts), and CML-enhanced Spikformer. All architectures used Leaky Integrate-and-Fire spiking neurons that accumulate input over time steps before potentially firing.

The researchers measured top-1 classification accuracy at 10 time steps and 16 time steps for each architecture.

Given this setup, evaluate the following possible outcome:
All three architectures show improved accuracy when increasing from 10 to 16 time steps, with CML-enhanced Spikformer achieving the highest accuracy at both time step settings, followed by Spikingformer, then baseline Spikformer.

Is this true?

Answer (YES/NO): NO